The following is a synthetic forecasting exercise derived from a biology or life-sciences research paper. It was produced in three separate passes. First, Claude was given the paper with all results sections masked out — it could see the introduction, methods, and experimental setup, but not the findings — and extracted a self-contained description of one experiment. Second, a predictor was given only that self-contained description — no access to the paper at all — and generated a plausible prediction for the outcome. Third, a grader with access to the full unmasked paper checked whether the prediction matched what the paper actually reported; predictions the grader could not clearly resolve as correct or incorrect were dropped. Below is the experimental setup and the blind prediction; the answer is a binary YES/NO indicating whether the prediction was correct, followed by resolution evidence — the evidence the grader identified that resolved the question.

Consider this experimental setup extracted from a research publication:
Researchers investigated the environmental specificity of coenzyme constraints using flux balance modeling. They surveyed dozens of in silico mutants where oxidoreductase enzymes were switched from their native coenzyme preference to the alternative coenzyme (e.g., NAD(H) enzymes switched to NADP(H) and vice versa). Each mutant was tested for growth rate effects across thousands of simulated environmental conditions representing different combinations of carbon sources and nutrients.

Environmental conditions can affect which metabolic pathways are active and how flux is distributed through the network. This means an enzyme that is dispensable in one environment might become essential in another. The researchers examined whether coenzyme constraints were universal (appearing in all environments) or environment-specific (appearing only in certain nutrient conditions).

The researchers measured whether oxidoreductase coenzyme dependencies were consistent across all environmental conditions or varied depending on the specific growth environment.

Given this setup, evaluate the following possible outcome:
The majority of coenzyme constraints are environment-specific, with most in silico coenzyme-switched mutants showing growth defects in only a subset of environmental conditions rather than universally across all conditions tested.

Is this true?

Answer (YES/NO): YES